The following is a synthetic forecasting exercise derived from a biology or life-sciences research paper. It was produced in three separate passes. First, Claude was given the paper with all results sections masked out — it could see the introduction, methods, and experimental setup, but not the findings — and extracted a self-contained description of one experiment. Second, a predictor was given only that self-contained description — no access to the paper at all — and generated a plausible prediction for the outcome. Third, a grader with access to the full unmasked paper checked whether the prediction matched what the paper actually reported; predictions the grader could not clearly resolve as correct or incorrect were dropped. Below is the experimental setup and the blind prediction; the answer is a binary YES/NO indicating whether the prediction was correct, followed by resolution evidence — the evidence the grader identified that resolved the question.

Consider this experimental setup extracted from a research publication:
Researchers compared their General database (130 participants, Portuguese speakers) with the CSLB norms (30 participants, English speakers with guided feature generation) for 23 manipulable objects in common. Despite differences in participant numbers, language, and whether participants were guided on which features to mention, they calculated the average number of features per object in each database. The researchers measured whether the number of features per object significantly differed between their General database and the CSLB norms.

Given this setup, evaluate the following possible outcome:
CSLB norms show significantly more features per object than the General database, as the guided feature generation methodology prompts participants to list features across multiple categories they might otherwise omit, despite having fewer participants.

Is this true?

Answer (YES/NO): NO